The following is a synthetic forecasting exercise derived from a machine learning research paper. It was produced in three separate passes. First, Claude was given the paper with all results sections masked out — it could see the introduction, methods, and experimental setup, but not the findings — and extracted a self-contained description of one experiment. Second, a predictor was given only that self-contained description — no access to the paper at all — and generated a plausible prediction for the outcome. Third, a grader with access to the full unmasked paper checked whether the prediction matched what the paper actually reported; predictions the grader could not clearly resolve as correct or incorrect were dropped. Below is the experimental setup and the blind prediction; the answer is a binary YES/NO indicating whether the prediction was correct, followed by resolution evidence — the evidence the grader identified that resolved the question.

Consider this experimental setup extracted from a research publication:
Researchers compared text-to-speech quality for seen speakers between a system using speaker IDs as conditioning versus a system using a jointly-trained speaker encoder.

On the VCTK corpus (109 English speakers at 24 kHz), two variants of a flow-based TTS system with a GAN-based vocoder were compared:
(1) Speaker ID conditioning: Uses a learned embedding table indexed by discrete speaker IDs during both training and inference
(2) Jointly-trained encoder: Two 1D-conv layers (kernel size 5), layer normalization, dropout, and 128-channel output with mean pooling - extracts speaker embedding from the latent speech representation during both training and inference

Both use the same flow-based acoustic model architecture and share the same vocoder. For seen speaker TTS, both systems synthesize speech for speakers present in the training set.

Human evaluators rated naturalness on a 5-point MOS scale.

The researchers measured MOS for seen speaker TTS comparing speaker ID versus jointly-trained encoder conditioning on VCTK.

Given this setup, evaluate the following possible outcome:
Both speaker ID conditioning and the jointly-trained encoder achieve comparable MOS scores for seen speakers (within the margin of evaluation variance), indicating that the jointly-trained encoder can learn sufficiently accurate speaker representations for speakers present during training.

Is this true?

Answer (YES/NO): YES